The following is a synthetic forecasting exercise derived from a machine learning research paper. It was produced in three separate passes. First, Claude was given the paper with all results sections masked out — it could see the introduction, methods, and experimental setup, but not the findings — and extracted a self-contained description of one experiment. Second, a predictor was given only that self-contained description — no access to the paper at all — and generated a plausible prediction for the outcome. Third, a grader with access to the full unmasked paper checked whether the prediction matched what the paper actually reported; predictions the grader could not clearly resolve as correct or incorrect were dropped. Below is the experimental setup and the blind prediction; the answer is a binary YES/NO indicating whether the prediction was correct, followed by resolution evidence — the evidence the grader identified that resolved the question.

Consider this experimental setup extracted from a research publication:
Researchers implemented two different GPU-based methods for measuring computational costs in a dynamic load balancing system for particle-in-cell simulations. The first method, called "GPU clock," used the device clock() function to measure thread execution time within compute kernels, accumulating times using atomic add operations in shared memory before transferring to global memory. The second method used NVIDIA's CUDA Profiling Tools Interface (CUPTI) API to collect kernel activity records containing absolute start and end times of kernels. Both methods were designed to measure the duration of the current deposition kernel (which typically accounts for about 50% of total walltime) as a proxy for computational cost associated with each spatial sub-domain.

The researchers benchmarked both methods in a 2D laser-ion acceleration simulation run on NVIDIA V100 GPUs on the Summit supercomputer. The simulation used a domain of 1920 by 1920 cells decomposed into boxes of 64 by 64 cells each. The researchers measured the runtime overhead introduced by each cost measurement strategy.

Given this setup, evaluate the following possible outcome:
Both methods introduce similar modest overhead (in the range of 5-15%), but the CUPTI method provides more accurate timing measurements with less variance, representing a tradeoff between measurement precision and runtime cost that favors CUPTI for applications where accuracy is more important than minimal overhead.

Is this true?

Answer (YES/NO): NO